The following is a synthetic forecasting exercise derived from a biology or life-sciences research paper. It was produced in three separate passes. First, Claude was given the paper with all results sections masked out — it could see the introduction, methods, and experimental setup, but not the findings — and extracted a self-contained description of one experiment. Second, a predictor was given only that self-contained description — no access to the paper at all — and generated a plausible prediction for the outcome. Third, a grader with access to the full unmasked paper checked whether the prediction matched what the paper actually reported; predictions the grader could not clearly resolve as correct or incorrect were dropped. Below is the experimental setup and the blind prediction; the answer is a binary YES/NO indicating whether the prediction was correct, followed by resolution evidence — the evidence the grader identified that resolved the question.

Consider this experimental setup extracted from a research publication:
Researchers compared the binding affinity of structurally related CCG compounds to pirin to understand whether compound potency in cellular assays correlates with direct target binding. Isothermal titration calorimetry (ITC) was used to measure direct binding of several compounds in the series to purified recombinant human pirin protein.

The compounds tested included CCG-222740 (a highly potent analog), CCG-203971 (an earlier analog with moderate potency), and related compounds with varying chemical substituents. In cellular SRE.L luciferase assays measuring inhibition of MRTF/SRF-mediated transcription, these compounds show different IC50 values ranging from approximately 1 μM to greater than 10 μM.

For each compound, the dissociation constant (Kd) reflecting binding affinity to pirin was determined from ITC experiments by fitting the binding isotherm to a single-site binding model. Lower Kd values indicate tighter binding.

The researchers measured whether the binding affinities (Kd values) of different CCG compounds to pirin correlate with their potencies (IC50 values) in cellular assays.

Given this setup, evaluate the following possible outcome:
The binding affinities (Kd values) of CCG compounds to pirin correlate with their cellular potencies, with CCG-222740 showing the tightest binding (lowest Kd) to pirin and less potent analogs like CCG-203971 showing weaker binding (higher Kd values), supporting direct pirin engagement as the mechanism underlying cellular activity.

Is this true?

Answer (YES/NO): NO